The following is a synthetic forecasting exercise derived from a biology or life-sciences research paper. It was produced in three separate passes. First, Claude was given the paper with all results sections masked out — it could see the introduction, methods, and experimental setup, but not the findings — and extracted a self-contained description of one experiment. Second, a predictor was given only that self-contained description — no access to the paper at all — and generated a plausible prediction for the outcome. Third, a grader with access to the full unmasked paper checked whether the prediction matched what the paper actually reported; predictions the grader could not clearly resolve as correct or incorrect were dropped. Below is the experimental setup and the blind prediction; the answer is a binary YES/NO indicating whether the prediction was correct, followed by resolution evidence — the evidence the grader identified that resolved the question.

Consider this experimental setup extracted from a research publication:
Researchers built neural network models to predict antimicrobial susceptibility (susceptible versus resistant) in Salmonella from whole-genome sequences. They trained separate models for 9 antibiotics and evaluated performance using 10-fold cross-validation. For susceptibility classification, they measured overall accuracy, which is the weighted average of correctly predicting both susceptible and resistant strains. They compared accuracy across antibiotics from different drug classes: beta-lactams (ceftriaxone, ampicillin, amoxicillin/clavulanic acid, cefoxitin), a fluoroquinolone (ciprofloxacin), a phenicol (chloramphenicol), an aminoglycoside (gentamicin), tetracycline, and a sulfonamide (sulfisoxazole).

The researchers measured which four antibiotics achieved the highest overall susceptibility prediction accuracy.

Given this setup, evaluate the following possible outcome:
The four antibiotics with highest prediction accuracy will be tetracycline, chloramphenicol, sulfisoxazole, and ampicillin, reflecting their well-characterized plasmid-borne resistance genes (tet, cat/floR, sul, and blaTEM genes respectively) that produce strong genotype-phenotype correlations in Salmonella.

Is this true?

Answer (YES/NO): NO